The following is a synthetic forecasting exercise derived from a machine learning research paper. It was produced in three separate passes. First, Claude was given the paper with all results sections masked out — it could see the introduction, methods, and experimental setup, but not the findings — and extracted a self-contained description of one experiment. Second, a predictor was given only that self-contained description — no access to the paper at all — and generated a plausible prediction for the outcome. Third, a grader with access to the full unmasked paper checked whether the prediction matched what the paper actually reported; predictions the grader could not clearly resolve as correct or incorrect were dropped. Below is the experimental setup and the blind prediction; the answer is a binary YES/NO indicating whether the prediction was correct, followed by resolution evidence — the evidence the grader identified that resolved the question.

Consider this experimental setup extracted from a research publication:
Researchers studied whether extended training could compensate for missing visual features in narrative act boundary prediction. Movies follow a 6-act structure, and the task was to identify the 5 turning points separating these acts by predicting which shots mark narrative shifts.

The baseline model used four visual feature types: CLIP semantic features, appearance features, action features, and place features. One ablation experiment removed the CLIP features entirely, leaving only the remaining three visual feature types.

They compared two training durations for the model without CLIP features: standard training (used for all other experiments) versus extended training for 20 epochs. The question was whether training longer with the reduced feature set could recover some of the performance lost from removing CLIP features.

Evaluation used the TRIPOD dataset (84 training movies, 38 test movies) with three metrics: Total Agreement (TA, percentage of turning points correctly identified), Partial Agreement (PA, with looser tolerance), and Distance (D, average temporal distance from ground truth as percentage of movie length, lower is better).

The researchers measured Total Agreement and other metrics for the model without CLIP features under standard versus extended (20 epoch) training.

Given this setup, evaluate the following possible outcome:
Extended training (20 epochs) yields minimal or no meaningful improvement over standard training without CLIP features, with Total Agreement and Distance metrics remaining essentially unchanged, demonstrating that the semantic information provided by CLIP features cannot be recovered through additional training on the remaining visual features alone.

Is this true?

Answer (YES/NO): NO